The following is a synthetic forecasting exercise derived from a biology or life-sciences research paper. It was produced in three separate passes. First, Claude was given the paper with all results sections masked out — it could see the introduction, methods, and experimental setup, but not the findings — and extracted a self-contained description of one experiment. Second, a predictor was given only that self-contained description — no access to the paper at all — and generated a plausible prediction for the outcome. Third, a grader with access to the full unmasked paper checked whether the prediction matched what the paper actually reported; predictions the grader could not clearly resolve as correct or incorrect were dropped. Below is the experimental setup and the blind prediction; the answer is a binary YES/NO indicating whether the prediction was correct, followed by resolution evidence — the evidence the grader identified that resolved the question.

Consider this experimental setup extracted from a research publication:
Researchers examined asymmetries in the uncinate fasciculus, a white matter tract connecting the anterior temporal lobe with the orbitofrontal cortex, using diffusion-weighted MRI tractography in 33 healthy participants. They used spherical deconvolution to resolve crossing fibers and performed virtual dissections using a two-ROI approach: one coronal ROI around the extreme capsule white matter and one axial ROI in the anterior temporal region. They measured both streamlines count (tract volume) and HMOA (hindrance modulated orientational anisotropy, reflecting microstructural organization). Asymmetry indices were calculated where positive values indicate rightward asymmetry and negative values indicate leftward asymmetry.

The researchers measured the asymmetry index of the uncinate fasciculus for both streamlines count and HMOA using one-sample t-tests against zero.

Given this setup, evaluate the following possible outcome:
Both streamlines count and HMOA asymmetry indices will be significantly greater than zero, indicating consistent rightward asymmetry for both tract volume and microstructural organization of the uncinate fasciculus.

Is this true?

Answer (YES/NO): NO